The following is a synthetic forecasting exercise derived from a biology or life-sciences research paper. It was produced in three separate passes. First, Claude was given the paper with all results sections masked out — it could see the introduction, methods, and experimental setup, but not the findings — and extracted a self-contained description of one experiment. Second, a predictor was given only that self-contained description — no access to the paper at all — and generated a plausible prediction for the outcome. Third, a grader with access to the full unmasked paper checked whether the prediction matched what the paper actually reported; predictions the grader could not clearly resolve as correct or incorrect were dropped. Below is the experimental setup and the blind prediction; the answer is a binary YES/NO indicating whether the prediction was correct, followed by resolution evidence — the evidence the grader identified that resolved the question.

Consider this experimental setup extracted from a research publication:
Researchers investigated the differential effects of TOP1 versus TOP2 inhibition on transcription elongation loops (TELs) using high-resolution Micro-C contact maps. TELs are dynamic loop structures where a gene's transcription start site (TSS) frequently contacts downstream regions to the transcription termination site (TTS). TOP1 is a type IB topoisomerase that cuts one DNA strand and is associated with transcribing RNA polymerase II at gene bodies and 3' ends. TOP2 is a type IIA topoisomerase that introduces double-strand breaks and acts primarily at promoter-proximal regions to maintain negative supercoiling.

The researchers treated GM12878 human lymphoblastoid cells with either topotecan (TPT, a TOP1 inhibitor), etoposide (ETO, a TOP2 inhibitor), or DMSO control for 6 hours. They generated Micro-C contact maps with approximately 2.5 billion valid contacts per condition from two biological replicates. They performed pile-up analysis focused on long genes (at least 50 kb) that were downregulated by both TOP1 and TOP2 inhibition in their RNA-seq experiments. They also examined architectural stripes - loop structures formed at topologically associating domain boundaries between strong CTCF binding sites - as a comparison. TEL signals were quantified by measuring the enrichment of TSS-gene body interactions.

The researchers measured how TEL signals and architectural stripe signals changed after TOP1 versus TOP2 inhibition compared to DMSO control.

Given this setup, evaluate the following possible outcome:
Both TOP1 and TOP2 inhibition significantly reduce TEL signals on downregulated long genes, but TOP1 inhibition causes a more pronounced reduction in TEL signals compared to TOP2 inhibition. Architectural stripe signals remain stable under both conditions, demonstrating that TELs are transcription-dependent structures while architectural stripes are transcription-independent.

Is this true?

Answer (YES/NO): NO